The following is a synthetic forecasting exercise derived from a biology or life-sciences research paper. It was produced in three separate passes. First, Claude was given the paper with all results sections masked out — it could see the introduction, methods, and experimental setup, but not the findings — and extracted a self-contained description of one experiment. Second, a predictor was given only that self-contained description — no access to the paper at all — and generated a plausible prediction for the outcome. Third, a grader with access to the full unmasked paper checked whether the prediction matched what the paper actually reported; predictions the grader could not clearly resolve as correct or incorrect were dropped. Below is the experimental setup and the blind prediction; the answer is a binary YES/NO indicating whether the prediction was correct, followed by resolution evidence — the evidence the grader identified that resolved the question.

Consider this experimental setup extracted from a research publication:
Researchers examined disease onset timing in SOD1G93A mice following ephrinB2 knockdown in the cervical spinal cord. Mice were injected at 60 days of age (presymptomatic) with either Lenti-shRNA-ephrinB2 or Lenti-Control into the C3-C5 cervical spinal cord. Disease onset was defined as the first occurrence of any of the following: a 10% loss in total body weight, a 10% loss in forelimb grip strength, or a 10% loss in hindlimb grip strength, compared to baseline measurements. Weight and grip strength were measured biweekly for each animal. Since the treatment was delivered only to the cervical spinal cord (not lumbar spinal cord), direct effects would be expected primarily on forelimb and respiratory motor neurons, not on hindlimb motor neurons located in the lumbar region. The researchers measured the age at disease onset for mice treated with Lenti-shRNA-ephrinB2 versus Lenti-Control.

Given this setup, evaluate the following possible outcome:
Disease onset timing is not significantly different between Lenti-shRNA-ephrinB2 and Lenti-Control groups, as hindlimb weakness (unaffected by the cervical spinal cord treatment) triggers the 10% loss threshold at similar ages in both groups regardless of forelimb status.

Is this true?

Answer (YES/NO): YES